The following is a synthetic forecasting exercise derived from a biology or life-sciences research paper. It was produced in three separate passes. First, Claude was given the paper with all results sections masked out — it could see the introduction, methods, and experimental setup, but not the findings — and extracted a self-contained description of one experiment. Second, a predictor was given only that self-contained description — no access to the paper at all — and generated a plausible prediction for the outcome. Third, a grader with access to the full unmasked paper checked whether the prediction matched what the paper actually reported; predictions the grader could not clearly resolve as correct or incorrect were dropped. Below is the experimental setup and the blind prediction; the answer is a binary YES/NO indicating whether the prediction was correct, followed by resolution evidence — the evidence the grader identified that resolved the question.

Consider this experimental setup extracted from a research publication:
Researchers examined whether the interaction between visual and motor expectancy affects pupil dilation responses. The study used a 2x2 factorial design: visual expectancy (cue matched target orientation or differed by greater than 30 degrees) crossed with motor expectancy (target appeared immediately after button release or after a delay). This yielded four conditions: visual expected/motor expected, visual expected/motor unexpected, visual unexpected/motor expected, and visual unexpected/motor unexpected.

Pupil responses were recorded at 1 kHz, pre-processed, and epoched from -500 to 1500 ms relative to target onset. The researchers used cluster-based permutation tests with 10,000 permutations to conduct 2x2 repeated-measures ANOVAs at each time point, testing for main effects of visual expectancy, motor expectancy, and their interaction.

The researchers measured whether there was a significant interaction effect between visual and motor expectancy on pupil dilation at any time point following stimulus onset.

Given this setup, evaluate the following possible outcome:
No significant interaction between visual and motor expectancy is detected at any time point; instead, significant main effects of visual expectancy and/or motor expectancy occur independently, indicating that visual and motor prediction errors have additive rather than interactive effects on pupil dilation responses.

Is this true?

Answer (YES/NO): NO